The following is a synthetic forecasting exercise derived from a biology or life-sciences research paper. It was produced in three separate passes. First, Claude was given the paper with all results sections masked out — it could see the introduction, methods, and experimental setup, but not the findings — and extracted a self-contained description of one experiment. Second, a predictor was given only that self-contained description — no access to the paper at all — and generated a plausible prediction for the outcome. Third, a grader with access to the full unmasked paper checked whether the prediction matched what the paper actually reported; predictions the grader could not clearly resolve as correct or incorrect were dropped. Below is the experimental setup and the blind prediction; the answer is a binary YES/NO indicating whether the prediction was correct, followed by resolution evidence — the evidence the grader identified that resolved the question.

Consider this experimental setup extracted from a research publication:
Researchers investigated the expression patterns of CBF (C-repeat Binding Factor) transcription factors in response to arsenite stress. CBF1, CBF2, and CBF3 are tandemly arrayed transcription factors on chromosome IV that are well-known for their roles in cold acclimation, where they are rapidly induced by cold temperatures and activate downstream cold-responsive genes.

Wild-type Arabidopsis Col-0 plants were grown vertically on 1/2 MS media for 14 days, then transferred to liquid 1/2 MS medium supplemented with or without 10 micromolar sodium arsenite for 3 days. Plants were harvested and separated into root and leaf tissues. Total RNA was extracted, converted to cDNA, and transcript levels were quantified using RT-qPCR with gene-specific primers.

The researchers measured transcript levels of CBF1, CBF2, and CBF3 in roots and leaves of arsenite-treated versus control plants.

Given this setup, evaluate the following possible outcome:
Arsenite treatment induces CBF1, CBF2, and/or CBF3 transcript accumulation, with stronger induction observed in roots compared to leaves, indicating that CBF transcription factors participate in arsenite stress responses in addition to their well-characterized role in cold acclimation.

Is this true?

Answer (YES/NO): NO